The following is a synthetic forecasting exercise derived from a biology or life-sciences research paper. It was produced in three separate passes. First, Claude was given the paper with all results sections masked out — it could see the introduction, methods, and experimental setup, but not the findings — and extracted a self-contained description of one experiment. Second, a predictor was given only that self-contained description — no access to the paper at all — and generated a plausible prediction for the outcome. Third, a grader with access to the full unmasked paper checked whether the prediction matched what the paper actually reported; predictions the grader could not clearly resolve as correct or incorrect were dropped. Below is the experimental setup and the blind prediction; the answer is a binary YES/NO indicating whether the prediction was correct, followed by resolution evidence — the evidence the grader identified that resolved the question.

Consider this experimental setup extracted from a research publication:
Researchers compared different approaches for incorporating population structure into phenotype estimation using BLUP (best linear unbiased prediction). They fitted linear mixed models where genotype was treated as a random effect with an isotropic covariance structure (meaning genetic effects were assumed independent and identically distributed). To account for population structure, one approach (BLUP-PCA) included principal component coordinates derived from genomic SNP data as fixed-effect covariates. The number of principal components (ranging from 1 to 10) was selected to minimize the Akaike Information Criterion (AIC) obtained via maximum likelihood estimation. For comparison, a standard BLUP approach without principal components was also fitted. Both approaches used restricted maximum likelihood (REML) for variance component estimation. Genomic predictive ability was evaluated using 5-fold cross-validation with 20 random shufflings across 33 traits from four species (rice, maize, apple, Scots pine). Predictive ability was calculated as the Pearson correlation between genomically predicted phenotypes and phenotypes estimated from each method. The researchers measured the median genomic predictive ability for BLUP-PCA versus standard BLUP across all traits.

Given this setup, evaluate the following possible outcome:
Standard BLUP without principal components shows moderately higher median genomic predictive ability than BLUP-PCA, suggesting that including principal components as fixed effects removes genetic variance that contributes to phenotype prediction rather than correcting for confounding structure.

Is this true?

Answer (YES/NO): YES